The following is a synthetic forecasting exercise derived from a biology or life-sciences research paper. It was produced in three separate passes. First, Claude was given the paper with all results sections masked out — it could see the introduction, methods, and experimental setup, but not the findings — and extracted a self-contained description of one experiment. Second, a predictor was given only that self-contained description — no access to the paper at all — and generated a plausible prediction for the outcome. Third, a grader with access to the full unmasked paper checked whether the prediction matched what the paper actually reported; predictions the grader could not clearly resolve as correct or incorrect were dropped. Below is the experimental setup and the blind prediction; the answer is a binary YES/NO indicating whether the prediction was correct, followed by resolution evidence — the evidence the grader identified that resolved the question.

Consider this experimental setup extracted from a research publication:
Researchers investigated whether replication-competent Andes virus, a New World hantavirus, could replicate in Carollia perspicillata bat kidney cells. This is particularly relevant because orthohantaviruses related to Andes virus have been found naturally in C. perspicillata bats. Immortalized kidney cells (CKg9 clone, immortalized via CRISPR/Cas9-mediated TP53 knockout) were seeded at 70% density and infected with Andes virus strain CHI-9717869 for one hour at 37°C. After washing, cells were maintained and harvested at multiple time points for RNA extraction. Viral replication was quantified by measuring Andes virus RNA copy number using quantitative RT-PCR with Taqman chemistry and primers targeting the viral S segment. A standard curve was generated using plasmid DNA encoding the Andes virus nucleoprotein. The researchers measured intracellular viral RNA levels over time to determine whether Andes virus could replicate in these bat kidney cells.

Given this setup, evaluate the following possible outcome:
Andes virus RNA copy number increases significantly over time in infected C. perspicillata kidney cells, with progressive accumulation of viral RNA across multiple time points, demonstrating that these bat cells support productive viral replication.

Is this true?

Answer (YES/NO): YES